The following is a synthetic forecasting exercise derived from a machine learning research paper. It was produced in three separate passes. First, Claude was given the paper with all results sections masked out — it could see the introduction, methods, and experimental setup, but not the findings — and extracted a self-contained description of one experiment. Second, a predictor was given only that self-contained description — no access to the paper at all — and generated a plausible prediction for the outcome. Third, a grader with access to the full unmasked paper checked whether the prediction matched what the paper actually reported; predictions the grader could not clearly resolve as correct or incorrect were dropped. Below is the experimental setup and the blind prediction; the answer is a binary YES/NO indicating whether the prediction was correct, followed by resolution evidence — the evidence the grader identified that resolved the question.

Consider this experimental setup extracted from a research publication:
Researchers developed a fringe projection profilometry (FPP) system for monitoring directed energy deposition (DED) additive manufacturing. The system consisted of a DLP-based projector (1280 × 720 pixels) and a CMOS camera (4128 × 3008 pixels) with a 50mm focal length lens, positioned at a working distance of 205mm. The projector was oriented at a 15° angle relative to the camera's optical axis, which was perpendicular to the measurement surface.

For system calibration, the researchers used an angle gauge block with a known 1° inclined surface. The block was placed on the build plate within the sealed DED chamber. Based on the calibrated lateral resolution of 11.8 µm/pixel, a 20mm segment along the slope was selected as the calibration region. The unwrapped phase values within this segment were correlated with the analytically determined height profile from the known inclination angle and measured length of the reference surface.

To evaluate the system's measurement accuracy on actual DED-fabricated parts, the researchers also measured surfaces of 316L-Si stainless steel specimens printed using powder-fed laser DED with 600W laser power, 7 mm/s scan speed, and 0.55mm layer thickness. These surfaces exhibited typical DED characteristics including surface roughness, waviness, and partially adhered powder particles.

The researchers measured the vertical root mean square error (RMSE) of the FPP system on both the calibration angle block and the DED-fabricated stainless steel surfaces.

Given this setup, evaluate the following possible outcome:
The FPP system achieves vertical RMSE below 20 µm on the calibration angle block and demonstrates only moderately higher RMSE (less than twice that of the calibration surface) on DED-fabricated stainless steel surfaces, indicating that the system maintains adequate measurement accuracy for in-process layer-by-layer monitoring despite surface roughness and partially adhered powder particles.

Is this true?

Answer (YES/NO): NO